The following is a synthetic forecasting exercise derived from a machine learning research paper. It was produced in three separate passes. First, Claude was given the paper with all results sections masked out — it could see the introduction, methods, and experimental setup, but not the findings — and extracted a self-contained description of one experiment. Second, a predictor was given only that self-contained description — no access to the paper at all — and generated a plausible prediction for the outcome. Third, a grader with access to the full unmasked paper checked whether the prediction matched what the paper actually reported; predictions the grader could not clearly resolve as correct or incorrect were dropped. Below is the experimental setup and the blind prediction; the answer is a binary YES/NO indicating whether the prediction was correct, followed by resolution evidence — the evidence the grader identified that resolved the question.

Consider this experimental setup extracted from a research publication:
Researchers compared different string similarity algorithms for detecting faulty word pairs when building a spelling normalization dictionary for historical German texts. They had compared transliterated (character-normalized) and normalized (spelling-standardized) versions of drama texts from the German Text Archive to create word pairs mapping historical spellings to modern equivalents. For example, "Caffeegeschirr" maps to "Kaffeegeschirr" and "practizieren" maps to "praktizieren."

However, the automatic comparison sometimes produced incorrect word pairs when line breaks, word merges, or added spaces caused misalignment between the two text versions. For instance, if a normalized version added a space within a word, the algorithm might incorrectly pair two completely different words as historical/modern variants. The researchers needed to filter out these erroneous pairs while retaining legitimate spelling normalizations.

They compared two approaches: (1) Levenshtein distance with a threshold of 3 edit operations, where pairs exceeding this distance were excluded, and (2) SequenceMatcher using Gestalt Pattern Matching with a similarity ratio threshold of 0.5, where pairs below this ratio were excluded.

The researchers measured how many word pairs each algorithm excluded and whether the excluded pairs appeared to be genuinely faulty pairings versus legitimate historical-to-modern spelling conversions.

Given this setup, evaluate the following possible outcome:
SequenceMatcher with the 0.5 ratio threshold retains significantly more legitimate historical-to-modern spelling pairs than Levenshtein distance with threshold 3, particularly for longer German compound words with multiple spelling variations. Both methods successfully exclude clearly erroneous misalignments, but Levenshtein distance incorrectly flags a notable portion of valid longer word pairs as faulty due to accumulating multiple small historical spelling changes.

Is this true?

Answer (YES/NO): NO